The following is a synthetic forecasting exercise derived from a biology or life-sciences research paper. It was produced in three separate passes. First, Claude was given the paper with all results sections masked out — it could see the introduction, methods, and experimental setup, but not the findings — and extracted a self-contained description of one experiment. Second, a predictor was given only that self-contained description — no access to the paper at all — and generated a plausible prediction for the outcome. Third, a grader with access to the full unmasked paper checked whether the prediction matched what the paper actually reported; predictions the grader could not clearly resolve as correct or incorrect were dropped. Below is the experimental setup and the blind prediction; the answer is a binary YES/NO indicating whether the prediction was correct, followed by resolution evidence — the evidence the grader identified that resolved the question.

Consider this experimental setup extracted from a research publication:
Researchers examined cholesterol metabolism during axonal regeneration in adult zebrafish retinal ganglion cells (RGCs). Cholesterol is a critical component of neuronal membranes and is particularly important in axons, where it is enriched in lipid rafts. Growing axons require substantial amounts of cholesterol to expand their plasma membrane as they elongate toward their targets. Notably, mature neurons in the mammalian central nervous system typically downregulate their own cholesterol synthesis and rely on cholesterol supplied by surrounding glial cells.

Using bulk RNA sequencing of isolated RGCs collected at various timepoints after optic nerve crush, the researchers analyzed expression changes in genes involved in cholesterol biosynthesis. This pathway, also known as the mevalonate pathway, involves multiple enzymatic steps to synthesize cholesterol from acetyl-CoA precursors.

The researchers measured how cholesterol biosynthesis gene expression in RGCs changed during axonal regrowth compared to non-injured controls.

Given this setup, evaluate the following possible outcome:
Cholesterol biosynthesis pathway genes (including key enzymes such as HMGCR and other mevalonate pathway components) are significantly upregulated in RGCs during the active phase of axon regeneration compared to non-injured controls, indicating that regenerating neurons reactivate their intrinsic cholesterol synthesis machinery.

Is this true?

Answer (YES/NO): YES